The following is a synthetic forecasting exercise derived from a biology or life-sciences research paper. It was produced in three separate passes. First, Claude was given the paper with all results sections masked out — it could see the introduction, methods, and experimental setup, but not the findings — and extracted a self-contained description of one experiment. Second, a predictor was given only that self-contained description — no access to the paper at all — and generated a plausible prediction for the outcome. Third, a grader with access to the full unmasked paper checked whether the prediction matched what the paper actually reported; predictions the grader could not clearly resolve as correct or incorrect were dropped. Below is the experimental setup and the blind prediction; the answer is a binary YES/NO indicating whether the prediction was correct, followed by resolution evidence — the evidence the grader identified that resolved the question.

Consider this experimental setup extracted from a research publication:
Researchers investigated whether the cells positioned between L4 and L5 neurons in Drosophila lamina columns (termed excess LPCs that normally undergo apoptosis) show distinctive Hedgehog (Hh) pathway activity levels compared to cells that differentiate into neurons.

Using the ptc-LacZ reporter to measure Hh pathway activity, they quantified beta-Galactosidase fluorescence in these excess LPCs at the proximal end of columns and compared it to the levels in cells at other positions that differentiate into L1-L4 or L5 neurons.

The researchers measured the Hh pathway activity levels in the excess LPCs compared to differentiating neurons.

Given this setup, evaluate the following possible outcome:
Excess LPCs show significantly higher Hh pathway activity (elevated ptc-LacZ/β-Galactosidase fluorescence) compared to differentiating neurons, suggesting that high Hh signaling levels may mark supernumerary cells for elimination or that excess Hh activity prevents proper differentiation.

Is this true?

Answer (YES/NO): NO